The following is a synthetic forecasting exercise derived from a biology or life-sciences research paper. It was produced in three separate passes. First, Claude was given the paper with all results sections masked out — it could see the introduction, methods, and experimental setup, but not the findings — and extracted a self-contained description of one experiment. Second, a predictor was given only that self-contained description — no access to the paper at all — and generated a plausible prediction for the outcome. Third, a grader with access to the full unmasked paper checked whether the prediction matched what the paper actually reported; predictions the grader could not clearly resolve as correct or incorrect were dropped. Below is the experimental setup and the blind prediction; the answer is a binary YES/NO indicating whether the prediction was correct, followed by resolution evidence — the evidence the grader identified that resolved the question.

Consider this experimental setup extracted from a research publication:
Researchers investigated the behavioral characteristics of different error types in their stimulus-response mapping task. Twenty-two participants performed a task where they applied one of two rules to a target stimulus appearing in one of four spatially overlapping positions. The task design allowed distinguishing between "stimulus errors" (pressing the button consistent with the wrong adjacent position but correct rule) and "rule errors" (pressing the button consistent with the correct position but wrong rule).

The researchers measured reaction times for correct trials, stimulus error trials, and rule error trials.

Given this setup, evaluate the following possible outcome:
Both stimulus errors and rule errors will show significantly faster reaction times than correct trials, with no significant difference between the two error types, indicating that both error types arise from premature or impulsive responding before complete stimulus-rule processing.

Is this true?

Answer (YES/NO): NO